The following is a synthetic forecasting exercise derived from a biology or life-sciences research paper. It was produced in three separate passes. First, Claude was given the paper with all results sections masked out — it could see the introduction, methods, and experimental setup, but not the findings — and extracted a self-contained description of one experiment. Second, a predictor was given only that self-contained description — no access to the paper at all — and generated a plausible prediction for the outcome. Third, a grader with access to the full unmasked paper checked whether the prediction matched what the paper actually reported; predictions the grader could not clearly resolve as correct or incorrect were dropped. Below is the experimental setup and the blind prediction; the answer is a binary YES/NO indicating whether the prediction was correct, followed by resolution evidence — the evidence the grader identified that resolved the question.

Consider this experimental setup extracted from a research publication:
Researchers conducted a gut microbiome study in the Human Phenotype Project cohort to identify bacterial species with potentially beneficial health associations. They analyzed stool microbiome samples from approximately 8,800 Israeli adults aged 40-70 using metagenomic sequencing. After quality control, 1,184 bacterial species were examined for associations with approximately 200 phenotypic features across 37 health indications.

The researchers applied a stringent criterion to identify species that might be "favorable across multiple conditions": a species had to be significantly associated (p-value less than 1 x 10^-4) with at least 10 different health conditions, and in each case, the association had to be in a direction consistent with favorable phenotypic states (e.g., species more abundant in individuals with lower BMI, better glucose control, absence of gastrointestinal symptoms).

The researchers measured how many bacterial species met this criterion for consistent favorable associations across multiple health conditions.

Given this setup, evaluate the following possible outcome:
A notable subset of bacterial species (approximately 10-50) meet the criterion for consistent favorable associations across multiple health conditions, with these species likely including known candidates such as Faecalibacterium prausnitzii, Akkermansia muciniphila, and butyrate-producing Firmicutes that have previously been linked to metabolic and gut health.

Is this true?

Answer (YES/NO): NO